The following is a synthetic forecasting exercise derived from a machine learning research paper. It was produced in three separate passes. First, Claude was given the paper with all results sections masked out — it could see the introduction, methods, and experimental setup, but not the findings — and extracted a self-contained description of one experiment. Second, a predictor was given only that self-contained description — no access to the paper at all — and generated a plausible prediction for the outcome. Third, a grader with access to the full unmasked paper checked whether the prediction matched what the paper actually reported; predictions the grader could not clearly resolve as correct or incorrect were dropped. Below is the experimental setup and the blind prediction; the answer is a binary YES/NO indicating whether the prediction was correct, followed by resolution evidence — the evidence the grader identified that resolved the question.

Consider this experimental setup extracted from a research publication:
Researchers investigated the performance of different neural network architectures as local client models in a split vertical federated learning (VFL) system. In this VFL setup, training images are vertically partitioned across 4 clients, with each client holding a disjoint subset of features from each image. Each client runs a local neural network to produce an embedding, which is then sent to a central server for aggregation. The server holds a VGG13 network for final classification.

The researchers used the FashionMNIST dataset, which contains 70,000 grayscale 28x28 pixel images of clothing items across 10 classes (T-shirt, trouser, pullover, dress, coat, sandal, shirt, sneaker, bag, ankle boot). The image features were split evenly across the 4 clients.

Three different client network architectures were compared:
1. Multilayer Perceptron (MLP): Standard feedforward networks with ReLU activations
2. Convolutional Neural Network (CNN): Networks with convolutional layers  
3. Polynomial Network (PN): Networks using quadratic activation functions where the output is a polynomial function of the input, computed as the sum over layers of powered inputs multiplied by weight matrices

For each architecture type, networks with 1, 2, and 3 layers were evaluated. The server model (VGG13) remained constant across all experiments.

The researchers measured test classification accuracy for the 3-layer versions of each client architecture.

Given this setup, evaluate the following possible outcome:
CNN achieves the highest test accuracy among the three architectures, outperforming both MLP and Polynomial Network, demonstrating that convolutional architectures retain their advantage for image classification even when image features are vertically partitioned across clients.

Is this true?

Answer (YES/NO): YES